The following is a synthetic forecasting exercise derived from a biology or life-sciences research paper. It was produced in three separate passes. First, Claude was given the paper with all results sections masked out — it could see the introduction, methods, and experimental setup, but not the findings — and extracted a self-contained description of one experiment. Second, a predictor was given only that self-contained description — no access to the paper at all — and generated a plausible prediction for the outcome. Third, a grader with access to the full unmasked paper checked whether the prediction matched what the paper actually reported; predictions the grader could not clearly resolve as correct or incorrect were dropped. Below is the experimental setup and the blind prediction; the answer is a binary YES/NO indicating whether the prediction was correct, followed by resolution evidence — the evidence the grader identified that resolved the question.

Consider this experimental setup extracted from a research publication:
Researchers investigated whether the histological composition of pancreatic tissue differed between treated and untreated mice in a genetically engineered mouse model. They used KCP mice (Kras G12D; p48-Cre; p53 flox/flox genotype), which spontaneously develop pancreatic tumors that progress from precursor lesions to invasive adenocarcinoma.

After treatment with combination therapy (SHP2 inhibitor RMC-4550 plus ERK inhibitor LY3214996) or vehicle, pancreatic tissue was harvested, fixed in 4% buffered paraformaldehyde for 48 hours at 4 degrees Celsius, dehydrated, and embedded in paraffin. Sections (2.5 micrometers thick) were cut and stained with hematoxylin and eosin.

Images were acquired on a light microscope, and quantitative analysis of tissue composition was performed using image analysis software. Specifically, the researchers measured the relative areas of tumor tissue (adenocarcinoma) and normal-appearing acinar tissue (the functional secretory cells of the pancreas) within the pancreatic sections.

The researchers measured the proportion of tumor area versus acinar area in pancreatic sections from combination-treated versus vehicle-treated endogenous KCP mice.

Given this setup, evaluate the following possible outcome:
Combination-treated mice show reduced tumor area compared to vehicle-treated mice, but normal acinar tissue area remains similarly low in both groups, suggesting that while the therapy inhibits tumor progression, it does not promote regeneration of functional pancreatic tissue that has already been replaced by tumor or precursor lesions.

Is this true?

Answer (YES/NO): NO